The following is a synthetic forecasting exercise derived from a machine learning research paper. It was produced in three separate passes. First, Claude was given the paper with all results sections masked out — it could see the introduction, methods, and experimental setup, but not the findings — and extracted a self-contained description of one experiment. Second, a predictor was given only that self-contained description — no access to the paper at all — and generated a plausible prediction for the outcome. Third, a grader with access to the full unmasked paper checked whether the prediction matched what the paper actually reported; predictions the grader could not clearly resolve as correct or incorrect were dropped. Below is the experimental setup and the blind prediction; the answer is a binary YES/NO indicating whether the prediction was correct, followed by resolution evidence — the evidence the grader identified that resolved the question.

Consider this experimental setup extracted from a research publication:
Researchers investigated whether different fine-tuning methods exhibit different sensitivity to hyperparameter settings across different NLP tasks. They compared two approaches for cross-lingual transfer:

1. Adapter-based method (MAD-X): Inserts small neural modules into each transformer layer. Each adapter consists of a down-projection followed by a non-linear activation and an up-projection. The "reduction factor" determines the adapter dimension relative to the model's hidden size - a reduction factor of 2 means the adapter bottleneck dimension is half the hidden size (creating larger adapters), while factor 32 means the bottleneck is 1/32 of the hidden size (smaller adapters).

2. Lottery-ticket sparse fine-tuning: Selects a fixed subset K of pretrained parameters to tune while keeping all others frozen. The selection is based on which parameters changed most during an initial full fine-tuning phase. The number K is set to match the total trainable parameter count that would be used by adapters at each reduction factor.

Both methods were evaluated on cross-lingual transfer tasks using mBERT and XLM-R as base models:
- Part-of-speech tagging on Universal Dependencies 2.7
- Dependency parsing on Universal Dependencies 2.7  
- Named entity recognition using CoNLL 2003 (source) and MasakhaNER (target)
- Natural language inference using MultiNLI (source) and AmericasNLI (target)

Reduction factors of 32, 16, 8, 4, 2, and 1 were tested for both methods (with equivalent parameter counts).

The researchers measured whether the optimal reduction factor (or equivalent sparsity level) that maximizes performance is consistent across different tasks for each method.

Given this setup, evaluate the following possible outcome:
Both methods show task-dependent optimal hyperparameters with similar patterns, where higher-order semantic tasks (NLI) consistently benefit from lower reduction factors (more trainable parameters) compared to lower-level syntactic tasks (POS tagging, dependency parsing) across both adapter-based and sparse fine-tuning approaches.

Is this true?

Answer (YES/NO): NO